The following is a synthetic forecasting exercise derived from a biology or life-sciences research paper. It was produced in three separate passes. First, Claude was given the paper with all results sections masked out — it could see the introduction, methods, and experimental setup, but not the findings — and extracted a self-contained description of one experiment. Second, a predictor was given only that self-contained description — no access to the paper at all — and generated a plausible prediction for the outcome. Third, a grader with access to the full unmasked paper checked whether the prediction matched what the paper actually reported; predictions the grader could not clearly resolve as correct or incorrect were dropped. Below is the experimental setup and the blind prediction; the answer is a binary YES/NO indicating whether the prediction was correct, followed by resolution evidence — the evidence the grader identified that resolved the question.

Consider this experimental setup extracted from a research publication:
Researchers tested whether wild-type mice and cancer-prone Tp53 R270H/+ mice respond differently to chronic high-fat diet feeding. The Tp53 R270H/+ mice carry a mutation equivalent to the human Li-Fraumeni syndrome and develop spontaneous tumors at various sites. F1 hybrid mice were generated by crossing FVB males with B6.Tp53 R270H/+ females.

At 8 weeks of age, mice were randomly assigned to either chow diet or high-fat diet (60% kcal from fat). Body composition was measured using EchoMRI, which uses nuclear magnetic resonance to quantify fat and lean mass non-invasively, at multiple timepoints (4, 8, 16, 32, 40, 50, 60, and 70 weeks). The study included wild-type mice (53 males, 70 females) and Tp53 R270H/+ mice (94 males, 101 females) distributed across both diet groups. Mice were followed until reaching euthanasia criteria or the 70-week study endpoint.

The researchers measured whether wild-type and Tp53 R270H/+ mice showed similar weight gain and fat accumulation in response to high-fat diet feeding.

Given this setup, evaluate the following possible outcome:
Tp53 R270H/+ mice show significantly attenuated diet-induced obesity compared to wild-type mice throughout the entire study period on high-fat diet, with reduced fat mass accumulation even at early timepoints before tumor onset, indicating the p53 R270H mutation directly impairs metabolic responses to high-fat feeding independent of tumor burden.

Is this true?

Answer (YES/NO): NO